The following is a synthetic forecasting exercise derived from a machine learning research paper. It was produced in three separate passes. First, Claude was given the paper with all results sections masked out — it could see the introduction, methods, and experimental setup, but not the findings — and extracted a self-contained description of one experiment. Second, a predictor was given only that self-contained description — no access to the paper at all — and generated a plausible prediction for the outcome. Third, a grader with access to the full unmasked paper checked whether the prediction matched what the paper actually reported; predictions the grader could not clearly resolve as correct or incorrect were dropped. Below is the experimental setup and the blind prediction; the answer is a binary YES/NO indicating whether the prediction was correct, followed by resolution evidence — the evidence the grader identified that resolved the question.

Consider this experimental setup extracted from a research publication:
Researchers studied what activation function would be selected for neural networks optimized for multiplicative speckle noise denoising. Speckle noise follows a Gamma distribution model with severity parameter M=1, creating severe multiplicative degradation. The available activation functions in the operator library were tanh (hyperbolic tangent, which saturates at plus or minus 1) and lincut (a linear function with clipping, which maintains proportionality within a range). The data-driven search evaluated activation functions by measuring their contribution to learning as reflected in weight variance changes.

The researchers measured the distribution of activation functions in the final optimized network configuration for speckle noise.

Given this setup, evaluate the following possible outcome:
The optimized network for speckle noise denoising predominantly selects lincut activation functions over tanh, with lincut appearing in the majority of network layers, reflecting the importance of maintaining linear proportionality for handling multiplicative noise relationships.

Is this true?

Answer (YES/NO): NO